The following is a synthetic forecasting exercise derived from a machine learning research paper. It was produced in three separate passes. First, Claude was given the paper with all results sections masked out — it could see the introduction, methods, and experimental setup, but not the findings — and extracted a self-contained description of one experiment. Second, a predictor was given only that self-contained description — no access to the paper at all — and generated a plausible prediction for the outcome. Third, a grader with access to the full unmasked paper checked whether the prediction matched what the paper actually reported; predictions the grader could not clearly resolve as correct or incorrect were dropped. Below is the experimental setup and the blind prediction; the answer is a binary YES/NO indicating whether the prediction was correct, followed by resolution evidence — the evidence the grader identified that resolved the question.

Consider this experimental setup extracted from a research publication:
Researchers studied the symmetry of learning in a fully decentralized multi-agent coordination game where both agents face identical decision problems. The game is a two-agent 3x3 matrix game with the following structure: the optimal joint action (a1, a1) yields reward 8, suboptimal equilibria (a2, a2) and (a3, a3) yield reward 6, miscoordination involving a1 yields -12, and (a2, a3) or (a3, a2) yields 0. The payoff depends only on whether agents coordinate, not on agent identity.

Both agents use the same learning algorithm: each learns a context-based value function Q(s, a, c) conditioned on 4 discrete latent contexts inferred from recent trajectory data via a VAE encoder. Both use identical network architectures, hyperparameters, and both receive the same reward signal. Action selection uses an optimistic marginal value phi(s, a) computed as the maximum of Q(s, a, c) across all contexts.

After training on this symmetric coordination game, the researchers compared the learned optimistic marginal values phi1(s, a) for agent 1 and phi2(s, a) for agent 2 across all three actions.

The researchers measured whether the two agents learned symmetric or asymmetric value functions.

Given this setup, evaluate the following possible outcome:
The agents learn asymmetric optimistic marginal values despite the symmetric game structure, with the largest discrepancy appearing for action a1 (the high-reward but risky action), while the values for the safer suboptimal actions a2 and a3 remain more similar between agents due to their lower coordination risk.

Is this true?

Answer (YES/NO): NO